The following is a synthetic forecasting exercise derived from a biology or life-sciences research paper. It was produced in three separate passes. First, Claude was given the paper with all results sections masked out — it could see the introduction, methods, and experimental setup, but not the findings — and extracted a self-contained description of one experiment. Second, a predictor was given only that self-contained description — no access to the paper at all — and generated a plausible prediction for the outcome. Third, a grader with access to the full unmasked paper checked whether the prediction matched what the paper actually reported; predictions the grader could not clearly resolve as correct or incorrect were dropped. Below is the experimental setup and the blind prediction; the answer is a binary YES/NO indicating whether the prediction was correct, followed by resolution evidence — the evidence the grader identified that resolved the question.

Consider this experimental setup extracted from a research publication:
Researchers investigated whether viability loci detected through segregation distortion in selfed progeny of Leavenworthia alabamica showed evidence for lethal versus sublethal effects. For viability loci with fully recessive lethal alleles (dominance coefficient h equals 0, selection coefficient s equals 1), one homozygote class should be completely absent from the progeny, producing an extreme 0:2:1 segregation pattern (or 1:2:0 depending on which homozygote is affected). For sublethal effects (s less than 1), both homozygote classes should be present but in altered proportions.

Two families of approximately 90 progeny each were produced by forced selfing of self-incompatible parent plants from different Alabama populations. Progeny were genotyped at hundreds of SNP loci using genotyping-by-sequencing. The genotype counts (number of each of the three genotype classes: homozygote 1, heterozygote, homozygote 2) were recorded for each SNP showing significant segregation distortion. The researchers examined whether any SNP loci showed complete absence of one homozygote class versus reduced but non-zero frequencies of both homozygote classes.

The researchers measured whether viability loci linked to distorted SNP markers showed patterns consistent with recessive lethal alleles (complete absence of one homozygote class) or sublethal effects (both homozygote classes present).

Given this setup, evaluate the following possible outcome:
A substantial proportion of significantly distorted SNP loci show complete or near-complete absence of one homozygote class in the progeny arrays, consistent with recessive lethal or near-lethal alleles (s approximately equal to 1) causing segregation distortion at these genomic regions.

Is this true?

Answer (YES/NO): NO